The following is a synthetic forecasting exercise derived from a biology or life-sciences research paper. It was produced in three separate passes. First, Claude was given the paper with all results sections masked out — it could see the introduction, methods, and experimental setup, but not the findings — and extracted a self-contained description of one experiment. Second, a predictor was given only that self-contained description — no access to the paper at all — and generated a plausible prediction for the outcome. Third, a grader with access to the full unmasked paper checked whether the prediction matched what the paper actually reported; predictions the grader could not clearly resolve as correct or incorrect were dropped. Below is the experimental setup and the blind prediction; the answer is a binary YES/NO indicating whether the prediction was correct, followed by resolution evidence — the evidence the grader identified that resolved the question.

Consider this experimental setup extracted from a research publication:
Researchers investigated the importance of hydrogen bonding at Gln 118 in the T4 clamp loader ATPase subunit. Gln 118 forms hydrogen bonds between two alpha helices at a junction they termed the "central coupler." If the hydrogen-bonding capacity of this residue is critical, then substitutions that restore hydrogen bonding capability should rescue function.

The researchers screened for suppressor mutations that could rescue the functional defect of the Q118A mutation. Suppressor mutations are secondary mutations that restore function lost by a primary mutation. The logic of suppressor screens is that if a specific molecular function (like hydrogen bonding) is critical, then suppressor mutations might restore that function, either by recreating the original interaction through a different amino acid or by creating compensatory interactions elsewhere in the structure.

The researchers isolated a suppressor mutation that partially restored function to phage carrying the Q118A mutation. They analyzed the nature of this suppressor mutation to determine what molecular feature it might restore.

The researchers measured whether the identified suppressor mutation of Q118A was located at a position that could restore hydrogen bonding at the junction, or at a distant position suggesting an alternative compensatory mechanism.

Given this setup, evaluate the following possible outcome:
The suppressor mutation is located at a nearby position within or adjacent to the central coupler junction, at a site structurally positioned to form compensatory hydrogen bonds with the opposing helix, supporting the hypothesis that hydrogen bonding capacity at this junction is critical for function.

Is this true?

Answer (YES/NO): YES